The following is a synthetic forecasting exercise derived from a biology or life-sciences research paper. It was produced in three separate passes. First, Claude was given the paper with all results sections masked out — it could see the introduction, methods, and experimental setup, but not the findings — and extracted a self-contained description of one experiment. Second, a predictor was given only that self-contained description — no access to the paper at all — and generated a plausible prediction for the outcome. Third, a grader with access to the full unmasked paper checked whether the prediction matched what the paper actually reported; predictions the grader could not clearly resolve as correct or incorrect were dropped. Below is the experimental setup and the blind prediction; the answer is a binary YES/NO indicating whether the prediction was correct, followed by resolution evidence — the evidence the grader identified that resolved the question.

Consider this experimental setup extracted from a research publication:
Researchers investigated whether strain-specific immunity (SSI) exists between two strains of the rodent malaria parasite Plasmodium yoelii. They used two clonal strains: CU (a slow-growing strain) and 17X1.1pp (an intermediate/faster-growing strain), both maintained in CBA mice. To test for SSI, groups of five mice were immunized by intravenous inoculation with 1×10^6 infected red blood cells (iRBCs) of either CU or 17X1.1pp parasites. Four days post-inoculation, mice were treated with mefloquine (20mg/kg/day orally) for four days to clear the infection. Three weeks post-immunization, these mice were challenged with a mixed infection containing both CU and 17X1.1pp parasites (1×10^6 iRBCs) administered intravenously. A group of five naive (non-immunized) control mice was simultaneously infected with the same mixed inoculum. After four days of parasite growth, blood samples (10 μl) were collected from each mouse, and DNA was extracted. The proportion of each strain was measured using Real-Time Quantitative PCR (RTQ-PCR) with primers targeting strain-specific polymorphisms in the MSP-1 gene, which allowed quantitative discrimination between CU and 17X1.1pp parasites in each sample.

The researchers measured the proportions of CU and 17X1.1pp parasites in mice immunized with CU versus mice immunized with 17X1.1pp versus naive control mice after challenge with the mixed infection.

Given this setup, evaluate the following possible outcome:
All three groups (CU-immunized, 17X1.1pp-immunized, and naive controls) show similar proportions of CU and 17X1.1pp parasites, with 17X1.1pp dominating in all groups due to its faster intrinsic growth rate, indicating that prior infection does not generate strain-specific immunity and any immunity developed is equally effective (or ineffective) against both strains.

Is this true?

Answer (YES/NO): NO